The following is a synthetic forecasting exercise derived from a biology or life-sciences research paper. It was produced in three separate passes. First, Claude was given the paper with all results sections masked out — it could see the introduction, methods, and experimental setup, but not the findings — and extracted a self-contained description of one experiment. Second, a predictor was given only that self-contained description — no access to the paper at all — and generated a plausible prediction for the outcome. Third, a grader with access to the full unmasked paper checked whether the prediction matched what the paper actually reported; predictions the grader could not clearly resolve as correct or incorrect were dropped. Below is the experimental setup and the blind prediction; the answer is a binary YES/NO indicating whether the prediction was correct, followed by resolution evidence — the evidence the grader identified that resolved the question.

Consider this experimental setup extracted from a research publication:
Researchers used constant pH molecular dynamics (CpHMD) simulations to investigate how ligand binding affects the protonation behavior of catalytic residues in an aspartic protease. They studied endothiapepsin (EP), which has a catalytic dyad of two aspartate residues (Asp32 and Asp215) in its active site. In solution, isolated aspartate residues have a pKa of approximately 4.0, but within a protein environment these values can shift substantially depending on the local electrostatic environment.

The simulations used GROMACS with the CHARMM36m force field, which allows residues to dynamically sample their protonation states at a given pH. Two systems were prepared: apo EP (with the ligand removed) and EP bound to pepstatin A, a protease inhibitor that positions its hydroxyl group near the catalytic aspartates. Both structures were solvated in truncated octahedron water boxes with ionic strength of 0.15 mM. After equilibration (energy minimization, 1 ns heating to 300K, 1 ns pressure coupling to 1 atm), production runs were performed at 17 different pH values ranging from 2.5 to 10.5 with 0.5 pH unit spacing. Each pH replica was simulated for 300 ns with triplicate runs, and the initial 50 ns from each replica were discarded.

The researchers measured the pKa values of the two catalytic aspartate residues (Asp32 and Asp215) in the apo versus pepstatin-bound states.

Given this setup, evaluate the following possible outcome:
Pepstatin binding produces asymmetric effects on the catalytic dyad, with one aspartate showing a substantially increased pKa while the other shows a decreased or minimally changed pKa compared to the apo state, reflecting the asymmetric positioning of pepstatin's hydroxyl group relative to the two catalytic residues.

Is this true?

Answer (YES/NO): NO